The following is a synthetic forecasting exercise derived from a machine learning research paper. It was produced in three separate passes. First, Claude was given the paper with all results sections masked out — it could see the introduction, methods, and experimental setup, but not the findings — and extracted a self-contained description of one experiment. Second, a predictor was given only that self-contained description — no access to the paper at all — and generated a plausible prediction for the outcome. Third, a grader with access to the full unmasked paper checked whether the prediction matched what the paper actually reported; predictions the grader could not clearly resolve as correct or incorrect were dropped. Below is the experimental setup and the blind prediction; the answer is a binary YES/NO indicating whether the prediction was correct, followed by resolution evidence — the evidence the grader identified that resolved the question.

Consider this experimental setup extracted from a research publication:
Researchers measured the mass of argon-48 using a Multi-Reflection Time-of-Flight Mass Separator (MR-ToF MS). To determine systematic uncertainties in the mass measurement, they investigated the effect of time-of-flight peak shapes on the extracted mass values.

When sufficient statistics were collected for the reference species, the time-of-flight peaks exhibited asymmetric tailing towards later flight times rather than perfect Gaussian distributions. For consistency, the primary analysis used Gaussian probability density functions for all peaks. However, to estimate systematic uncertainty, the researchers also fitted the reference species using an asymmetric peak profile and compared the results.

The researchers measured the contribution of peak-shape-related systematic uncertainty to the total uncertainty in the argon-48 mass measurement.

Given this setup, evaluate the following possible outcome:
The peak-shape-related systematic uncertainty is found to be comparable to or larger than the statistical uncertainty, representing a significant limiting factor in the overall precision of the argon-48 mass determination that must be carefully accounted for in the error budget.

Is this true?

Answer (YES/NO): NO